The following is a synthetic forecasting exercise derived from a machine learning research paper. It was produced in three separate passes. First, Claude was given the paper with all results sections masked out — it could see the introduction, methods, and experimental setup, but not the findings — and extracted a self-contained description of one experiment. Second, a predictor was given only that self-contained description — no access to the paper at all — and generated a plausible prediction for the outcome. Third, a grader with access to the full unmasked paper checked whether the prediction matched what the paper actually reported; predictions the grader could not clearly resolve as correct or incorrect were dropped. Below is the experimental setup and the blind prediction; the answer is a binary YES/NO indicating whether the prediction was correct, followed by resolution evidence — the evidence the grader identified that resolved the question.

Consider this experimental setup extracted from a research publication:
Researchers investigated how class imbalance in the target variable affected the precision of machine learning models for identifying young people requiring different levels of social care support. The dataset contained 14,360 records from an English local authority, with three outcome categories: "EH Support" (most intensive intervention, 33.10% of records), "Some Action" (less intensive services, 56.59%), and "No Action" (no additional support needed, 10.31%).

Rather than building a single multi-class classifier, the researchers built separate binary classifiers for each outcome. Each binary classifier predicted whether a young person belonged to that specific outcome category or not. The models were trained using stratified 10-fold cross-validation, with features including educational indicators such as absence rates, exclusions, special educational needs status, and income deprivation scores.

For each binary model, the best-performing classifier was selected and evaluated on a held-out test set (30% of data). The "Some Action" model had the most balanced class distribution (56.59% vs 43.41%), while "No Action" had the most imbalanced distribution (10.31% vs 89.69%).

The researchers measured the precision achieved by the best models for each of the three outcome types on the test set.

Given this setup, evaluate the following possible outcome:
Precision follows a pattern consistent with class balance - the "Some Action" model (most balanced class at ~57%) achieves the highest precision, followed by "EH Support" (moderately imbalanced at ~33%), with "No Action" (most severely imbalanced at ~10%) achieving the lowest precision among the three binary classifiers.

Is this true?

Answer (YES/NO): YES